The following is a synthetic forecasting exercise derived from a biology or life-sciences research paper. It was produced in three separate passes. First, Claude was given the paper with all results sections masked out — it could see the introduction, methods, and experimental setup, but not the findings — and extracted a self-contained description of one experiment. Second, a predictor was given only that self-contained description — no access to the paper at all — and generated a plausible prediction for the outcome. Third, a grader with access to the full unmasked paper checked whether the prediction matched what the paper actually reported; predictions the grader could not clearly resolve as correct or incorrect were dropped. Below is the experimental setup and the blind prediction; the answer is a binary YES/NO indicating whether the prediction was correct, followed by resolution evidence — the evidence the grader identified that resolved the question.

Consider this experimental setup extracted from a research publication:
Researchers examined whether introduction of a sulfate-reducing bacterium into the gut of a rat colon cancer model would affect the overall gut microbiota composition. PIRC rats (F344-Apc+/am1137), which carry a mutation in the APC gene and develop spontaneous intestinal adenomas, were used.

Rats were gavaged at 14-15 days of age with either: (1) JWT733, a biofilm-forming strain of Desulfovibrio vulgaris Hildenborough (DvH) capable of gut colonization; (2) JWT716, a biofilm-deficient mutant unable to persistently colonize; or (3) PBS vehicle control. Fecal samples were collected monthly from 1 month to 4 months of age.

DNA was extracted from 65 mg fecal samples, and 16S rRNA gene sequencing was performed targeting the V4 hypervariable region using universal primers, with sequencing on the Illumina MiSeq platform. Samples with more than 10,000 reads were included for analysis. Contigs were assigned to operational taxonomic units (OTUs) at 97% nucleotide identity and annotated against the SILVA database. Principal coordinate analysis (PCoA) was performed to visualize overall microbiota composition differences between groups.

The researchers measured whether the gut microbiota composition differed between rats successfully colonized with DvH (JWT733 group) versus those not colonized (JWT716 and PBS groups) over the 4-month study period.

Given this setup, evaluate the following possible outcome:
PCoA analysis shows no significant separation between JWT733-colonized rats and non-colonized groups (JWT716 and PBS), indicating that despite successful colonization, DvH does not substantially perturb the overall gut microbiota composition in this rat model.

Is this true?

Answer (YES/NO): NO